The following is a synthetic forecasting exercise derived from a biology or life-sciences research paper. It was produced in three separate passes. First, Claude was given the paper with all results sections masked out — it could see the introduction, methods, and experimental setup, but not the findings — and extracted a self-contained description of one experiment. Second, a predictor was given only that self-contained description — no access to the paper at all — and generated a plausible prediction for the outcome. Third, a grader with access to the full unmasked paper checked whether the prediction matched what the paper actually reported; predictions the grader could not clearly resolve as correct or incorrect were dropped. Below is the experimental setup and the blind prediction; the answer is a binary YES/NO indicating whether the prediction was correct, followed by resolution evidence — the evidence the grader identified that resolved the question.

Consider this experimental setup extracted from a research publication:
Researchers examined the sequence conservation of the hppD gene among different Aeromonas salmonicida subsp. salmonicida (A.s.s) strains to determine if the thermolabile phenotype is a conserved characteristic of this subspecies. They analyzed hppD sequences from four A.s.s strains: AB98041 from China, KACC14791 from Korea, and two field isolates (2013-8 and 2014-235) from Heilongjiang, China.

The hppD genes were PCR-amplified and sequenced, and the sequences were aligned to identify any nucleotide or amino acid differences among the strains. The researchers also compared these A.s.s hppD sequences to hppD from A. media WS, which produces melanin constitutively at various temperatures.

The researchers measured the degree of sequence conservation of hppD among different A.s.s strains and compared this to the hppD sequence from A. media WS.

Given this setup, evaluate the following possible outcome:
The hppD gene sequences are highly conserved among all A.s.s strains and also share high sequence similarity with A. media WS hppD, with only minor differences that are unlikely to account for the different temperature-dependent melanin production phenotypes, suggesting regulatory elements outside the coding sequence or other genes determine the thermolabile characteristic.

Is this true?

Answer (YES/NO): NO